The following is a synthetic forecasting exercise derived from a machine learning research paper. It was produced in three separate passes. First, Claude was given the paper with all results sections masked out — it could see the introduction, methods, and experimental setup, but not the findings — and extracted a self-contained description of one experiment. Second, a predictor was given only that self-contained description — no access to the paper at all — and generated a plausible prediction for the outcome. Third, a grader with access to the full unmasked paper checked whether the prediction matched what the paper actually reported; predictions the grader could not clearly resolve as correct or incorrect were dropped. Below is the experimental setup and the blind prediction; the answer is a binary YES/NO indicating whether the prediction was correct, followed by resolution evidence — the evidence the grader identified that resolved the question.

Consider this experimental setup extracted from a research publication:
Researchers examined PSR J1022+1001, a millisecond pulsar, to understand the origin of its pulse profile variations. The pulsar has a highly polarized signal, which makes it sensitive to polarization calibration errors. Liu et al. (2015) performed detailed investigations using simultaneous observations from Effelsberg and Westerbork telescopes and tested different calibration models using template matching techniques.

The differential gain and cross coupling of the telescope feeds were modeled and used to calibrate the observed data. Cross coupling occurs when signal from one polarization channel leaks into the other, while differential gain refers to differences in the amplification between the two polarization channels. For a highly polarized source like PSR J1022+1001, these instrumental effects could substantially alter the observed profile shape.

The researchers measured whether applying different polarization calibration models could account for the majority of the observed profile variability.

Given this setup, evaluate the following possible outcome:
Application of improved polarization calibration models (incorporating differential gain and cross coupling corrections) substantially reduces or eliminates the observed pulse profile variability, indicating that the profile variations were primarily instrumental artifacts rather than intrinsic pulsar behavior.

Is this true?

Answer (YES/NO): NO